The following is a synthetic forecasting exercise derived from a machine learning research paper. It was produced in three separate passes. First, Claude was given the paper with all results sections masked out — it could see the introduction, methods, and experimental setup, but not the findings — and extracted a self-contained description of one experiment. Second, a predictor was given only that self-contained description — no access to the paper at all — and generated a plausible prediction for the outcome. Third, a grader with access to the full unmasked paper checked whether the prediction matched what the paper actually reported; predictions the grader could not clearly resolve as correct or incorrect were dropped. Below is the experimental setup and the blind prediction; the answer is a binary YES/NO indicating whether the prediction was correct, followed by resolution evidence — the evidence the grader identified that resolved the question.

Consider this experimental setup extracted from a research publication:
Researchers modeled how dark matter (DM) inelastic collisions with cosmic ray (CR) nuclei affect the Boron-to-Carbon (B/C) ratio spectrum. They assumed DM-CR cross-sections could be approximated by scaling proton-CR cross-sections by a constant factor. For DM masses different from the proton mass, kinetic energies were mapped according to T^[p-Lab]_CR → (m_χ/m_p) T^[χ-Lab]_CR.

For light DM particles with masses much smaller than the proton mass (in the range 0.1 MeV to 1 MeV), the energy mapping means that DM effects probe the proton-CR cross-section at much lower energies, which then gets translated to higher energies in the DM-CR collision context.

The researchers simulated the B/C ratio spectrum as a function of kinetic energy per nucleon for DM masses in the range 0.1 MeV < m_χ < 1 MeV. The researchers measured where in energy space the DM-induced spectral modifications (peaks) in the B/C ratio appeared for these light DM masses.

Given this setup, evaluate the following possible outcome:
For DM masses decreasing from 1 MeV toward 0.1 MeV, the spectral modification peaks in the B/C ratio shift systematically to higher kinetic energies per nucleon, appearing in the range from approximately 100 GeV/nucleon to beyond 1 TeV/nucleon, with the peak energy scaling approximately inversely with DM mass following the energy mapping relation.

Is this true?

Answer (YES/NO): YES